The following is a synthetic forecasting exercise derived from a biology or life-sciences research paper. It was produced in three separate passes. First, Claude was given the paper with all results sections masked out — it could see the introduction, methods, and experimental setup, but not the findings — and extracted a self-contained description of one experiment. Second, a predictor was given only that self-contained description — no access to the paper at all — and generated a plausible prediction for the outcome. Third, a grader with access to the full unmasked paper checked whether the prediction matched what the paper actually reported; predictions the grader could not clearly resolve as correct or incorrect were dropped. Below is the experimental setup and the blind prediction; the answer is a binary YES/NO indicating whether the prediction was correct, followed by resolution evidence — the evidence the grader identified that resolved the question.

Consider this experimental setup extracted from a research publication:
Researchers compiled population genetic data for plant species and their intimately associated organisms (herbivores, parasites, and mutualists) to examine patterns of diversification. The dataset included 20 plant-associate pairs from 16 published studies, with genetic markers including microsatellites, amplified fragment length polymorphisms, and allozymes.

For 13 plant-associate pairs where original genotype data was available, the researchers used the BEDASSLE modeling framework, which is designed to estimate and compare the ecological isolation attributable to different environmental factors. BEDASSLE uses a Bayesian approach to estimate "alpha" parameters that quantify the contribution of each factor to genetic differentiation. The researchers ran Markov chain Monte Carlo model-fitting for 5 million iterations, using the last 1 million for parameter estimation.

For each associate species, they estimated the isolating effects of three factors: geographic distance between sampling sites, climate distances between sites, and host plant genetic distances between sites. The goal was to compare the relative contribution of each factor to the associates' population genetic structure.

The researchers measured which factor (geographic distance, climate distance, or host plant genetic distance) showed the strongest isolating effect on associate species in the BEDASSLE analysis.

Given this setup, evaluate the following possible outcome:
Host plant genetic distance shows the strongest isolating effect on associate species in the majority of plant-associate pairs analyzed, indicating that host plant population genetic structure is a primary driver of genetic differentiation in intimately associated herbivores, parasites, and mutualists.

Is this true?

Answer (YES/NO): YES